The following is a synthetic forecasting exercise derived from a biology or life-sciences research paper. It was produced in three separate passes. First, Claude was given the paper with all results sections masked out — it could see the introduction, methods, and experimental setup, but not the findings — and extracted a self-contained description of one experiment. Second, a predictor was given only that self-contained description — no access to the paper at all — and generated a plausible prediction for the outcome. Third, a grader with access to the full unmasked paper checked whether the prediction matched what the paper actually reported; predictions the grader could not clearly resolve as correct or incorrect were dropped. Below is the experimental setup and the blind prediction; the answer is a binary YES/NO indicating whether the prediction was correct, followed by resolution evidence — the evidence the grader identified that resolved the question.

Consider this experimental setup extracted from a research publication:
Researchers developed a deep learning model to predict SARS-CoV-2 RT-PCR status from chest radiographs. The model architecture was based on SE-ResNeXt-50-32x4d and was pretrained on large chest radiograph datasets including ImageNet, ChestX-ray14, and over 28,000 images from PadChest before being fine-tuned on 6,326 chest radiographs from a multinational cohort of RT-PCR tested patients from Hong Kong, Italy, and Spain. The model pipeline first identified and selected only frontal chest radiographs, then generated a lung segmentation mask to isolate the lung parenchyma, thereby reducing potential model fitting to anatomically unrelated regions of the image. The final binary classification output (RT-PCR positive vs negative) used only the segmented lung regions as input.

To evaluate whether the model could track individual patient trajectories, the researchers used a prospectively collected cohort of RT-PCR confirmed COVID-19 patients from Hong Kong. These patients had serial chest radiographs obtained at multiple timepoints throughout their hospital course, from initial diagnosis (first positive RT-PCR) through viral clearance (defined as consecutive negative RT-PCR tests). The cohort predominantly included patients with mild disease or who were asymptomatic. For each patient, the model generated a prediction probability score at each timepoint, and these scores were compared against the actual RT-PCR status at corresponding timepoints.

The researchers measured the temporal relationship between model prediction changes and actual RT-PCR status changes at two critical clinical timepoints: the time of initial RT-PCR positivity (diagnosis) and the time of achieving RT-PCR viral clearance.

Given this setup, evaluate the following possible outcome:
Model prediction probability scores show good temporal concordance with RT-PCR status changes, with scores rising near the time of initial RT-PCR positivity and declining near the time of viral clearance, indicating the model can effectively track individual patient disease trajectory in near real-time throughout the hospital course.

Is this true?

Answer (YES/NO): NO